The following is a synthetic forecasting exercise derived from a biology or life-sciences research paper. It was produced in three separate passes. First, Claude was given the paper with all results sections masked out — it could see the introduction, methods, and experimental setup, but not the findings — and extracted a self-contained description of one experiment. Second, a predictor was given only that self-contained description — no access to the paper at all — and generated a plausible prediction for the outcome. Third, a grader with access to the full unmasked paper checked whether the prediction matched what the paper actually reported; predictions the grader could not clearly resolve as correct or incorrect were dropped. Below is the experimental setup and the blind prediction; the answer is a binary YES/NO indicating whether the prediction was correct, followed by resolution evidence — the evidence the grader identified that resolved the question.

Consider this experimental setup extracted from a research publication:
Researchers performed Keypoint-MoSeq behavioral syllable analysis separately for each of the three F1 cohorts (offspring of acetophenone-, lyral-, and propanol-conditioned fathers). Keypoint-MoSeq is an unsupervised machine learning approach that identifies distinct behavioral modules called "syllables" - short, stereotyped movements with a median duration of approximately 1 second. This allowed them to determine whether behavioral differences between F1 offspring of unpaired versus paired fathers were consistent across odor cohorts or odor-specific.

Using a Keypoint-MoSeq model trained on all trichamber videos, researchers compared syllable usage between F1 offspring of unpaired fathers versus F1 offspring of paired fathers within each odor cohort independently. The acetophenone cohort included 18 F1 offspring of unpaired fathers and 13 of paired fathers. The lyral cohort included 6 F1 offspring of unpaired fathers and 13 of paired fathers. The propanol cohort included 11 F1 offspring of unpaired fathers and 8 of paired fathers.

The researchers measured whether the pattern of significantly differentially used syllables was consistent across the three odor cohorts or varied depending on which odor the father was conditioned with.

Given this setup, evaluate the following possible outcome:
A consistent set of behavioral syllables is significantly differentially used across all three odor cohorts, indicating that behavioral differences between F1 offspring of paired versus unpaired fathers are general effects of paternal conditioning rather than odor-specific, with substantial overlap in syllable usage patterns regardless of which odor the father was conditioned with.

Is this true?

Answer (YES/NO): NO